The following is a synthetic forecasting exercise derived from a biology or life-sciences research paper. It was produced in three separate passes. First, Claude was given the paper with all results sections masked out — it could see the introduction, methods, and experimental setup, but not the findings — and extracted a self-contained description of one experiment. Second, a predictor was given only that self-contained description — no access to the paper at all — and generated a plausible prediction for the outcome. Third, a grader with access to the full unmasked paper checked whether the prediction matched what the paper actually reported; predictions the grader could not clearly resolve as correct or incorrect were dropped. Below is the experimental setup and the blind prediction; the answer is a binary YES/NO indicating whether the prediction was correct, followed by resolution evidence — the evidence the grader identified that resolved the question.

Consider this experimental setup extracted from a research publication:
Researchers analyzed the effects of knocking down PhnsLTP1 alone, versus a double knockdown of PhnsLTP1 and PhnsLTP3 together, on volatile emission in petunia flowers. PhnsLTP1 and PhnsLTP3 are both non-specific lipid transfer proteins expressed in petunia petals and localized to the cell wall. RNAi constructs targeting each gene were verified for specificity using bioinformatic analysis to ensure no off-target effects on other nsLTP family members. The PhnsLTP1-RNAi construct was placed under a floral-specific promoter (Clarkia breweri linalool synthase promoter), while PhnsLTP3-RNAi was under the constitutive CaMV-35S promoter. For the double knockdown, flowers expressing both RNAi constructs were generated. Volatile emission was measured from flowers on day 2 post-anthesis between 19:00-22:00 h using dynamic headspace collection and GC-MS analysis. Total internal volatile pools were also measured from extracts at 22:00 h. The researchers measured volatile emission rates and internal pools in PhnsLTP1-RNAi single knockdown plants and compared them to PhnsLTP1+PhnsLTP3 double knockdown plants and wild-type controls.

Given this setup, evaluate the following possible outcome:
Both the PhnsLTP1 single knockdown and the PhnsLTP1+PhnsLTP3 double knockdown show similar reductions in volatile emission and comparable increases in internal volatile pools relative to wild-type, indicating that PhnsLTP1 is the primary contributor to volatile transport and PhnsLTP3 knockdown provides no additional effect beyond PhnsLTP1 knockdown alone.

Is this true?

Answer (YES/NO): NO